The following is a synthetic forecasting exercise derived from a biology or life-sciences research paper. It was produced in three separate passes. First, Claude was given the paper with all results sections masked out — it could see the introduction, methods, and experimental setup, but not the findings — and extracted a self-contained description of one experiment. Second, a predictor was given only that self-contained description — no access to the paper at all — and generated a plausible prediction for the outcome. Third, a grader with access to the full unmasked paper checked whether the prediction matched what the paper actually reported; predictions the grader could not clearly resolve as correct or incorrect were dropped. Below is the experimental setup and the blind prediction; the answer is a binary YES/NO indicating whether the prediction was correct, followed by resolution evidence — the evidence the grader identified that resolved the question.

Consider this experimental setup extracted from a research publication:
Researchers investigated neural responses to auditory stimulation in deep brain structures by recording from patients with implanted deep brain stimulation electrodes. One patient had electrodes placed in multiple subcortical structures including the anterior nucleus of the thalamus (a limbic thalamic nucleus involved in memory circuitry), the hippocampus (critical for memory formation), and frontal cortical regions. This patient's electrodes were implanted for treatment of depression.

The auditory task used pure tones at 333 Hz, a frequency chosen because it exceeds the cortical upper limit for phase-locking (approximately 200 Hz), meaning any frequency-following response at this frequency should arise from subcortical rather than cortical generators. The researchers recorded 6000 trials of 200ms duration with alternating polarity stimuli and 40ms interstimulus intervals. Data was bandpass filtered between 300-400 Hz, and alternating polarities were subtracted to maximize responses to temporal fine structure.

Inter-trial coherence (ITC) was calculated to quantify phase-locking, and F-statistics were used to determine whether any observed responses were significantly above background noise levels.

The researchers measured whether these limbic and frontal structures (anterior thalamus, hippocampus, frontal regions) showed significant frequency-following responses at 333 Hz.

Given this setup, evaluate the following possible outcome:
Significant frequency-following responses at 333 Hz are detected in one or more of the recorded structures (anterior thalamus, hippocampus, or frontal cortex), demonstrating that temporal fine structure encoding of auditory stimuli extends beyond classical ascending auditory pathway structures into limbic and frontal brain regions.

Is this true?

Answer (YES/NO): NO